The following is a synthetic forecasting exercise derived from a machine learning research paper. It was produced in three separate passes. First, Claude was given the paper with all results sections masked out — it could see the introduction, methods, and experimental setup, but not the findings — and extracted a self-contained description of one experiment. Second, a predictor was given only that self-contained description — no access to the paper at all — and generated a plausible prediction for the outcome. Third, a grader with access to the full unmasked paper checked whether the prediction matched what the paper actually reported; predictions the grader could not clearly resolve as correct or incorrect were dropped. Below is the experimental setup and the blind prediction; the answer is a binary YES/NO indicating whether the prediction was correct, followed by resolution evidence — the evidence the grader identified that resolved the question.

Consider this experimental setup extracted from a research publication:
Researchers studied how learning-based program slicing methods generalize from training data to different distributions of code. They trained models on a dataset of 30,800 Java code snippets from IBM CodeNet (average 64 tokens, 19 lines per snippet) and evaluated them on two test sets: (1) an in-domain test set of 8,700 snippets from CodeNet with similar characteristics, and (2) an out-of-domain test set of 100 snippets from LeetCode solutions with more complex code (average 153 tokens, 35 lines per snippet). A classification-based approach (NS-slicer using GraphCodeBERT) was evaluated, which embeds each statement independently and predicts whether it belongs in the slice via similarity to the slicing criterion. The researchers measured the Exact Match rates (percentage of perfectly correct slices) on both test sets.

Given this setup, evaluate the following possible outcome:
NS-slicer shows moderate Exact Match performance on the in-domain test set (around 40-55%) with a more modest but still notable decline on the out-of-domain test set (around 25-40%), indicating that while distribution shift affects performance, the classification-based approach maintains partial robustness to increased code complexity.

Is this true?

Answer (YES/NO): NO